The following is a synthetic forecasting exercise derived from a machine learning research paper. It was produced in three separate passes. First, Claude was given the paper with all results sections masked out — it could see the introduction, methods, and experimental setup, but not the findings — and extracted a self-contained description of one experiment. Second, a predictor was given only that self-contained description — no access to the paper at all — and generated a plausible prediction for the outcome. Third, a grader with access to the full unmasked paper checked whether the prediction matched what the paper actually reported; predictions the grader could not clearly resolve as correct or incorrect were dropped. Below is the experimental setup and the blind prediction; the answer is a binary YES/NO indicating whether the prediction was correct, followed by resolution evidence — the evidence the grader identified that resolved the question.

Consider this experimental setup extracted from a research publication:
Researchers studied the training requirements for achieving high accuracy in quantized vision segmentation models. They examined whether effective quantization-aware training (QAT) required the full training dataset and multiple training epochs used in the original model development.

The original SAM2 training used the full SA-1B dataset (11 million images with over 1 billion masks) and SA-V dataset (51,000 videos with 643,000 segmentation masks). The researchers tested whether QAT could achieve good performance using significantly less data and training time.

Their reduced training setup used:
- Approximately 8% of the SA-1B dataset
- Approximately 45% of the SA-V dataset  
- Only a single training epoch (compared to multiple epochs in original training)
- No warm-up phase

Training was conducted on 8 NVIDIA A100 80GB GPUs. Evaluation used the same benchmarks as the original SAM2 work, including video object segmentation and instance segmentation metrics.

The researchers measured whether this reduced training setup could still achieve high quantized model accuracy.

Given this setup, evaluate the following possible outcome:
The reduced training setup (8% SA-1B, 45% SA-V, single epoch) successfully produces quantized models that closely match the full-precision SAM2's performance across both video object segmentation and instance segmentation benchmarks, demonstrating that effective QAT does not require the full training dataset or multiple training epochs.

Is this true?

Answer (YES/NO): NO